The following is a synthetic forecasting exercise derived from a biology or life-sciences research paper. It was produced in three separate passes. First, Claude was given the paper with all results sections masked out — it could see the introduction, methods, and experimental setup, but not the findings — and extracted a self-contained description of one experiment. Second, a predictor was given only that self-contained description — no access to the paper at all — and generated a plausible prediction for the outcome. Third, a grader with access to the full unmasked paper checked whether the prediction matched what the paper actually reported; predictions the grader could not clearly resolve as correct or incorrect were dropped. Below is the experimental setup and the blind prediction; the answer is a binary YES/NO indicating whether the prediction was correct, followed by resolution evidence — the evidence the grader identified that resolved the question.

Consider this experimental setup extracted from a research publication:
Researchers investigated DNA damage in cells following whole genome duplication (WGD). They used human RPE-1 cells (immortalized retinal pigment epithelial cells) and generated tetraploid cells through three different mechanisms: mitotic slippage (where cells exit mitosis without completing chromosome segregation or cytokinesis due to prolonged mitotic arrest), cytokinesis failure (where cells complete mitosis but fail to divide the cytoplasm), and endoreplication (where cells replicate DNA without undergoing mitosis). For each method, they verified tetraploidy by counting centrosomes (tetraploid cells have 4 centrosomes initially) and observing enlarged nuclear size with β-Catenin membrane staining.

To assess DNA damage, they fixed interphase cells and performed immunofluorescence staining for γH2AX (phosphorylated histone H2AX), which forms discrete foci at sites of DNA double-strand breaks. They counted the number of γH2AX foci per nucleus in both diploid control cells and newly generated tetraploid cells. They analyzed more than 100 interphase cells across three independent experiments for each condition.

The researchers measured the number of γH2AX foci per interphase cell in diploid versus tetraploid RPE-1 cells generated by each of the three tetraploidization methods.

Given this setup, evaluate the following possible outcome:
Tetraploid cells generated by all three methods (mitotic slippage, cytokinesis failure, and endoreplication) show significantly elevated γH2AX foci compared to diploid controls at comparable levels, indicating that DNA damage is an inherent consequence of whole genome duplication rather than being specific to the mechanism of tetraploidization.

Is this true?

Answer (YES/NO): YES